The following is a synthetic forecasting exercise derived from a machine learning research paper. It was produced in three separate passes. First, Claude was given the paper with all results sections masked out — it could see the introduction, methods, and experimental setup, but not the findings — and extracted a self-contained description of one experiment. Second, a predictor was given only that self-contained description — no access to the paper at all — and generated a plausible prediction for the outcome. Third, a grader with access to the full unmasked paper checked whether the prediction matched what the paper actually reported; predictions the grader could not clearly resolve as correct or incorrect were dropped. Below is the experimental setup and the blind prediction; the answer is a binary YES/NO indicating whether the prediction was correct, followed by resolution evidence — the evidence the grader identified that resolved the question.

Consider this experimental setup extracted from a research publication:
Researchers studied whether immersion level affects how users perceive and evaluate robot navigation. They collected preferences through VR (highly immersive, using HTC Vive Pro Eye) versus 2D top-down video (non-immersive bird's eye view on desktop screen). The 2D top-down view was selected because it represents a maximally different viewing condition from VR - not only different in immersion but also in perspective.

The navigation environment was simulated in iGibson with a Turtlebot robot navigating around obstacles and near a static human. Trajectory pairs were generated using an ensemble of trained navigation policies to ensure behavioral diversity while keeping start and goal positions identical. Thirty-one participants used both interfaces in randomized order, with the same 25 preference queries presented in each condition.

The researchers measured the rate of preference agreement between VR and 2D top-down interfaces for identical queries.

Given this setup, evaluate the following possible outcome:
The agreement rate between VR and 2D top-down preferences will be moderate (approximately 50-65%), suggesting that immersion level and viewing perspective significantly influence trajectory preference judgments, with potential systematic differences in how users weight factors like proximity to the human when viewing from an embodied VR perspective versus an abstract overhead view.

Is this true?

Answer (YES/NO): NO